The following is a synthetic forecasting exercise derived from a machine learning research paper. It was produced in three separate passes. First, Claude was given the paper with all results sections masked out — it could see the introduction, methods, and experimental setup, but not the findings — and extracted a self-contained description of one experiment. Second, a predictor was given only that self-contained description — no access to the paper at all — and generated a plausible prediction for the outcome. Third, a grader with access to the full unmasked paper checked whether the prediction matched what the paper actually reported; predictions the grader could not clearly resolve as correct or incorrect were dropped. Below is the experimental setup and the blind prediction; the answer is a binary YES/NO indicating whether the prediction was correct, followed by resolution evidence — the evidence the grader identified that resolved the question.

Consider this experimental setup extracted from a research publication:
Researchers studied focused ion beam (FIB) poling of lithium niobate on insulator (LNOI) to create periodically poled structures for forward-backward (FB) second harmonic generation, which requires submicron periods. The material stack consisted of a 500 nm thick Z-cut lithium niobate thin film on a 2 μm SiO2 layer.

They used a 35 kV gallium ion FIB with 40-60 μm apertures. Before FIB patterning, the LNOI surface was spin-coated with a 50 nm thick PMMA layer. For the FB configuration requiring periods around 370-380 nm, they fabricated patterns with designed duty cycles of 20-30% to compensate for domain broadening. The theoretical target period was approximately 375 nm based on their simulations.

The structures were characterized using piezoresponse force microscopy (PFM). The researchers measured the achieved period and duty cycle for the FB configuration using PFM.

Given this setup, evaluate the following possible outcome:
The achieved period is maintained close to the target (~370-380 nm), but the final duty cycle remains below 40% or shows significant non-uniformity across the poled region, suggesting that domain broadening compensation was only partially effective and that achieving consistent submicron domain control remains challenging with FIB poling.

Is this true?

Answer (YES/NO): NO